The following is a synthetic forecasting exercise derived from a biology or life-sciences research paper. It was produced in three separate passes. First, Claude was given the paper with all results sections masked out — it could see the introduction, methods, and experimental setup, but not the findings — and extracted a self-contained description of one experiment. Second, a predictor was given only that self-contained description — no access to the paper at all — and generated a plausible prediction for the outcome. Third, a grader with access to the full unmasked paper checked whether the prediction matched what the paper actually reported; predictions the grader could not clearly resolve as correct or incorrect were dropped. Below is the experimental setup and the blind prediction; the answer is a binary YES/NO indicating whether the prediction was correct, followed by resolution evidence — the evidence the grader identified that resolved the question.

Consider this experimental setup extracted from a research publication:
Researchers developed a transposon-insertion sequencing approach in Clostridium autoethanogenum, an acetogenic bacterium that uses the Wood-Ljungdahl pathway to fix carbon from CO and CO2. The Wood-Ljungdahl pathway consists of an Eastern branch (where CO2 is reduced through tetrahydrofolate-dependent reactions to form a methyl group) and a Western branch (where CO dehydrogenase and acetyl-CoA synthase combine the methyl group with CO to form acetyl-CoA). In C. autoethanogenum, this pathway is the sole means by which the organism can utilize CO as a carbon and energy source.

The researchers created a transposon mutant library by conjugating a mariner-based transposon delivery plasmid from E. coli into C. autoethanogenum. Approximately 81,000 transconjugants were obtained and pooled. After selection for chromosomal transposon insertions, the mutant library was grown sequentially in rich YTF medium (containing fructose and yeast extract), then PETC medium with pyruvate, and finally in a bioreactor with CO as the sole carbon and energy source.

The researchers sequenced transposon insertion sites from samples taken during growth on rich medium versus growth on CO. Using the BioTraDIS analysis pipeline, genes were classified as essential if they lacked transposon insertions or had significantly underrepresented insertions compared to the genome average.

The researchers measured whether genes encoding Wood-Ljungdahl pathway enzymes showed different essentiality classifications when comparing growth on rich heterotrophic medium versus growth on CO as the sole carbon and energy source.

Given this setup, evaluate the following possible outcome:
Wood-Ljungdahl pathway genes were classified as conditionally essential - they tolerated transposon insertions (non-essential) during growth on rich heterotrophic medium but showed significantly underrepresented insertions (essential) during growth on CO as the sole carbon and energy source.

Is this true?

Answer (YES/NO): YES